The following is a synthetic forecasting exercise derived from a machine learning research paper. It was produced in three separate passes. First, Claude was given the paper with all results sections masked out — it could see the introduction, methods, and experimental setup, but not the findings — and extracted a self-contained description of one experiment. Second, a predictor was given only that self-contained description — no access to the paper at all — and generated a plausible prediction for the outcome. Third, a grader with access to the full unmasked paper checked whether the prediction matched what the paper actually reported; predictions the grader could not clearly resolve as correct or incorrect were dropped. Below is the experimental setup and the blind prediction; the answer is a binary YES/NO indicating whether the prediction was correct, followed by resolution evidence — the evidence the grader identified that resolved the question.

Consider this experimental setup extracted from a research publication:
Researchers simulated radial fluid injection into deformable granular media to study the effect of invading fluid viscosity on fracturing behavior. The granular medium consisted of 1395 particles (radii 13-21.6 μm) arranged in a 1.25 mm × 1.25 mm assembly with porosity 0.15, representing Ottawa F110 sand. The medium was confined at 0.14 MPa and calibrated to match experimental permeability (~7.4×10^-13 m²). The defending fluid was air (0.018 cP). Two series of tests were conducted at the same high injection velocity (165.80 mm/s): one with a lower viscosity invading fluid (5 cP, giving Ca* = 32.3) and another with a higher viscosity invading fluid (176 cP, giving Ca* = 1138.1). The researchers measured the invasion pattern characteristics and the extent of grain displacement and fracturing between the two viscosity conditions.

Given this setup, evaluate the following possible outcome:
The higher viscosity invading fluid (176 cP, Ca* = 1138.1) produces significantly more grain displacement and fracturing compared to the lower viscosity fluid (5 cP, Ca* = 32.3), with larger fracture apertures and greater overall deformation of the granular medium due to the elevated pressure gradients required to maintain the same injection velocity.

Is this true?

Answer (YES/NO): YES